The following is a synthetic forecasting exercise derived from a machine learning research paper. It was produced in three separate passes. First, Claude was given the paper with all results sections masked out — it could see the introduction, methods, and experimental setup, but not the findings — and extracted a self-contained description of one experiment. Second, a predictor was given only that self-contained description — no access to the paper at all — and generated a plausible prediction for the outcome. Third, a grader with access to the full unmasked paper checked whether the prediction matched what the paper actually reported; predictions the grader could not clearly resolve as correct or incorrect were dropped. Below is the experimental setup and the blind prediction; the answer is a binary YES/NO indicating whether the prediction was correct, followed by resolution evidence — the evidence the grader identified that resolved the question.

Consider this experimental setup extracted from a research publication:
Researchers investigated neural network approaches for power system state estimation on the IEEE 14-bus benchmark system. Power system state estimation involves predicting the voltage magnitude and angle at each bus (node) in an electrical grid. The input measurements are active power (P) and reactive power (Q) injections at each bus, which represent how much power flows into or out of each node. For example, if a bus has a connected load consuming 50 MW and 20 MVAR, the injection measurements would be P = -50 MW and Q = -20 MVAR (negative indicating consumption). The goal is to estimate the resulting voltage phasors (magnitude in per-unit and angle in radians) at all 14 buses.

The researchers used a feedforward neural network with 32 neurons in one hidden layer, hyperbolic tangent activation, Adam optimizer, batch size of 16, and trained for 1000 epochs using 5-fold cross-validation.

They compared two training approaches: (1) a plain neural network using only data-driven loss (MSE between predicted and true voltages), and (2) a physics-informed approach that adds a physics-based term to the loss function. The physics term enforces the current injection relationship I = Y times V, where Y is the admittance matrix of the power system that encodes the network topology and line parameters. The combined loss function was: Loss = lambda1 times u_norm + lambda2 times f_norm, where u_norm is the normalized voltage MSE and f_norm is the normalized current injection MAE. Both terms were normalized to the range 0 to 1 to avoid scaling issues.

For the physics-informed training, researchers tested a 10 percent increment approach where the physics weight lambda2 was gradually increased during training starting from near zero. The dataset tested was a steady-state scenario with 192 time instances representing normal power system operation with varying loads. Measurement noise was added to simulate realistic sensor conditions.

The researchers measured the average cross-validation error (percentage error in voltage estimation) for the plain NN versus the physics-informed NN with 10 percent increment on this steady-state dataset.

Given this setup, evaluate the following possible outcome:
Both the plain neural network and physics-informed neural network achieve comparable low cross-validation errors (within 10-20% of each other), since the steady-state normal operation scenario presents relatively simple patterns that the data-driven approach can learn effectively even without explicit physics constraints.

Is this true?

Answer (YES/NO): YES